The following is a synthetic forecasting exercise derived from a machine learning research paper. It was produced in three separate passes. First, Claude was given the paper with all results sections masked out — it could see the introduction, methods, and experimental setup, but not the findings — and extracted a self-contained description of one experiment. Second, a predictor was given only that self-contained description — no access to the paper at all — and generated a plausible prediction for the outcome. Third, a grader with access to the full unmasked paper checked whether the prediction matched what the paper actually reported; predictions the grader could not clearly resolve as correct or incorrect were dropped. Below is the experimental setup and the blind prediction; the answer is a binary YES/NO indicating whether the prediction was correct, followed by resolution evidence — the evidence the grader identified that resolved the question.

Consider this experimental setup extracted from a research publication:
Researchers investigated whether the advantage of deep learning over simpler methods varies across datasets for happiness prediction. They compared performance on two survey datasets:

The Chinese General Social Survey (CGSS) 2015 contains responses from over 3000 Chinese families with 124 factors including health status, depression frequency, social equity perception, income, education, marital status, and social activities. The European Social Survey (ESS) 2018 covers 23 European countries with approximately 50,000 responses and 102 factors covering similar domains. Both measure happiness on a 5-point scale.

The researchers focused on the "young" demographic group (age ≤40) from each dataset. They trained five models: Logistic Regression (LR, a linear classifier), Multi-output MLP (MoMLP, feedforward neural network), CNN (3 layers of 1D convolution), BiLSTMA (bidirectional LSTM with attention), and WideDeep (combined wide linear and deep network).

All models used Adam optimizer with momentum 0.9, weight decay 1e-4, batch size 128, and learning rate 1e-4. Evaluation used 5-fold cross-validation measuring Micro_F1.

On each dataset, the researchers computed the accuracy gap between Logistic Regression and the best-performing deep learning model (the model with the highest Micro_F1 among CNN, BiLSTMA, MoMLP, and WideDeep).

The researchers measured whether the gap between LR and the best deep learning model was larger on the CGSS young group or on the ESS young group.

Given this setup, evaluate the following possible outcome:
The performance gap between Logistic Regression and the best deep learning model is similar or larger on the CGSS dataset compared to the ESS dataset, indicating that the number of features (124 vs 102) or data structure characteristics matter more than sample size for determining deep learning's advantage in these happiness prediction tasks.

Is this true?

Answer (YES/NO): NO